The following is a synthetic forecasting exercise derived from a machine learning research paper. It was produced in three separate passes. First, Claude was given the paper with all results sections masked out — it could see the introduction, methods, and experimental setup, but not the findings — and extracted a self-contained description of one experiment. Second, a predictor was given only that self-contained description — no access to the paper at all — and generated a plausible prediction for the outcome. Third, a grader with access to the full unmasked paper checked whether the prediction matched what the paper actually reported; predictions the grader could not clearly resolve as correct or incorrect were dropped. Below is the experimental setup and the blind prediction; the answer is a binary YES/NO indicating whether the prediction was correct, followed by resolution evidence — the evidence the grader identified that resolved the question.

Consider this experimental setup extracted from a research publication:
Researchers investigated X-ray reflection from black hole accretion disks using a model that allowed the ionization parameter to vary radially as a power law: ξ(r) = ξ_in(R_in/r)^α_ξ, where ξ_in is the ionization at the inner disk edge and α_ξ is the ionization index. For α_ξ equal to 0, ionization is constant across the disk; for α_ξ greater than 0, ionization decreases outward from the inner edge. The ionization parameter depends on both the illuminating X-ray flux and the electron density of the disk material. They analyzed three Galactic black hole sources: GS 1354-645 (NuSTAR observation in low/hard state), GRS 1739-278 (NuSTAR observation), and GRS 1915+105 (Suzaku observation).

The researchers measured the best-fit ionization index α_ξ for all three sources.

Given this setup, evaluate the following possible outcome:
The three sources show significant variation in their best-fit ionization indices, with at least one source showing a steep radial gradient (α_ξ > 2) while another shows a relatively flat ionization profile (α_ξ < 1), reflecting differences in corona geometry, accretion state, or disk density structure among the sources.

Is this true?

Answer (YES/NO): NO